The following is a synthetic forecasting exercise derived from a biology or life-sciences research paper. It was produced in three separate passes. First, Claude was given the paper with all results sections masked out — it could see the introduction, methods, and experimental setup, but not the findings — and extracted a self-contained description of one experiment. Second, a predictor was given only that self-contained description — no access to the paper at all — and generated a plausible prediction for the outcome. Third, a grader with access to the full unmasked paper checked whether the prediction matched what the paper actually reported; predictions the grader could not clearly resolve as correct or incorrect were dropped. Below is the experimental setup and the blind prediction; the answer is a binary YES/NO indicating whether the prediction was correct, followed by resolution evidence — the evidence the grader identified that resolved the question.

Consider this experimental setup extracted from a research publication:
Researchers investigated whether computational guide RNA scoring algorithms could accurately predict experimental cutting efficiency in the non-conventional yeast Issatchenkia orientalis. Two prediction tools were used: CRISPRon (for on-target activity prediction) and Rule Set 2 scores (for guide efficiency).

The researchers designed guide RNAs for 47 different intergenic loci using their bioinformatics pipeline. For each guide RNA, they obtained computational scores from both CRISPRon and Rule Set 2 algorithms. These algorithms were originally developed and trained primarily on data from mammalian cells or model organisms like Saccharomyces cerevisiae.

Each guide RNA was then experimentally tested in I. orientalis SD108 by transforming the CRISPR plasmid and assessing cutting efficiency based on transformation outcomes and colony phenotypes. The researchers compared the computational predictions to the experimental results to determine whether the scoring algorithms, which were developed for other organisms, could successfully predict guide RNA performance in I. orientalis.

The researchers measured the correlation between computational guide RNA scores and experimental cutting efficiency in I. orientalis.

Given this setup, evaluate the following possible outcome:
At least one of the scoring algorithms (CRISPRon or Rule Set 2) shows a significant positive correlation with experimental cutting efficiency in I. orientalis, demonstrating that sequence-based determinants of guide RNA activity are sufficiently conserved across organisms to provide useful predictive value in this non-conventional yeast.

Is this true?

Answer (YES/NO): NO